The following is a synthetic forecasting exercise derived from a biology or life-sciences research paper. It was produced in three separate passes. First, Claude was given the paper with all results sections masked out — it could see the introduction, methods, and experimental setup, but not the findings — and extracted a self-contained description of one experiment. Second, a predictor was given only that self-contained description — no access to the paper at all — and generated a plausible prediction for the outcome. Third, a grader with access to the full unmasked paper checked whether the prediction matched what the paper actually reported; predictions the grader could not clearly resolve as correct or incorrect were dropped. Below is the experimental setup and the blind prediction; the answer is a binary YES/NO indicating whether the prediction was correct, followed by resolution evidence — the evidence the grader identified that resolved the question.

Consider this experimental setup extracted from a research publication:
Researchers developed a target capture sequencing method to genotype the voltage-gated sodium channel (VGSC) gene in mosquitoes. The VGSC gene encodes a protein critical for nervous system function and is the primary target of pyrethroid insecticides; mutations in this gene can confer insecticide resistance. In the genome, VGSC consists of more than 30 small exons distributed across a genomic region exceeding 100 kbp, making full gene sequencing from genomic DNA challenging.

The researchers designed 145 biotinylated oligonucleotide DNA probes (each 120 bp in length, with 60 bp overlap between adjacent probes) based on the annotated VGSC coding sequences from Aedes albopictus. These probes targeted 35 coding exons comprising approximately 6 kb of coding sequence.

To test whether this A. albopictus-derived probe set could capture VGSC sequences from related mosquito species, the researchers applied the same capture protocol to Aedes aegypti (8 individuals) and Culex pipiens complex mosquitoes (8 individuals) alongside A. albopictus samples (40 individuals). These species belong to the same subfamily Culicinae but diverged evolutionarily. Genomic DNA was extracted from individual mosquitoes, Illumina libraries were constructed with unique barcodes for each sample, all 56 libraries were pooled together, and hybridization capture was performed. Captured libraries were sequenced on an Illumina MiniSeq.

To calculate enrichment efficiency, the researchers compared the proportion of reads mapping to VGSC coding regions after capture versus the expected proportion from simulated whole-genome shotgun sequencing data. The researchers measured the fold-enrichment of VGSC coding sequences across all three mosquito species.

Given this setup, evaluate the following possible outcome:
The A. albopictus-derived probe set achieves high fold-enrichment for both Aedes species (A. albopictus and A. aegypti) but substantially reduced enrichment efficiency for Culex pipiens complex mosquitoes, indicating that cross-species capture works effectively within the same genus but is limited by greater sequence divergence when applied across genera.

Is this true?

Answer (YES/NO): NO